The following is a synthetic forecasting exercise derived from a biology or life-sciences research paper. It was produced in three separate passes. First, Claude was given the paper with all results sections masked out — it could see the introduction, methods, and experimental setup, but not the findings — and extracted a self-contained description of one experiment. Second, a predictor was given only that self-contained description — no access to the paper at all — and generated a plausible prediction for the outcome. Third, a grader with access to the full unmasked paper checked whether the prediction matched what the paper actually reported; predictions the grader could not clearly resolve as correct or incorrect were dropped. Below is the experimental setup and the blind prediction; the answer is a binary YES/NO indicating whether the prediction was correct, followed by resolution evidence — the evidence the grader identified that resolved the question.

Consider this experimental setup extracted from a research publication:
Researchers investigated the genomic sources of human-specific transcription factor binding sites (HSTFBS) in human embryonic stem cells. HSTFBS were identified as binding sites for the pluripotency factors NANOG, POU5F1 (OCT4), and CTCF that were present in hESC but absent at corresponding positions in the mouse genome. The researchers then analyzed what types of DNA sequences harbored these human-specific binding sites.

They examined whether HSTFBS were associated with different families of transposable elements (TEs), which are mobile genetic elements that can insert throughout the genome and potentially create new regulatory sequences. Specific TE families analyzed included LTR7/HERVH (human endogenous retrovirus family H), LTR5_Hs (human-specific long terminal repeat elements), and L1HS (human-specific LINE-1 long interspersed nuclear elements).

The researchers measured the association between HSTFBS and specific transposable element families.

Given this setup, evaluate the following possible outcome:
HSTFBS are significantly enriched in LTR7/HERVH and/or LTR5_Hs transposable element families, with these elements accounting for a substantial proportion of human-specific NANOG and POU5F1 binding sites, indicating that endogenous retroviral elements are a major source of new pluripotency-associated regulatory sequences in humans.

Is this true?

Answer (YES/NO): YES